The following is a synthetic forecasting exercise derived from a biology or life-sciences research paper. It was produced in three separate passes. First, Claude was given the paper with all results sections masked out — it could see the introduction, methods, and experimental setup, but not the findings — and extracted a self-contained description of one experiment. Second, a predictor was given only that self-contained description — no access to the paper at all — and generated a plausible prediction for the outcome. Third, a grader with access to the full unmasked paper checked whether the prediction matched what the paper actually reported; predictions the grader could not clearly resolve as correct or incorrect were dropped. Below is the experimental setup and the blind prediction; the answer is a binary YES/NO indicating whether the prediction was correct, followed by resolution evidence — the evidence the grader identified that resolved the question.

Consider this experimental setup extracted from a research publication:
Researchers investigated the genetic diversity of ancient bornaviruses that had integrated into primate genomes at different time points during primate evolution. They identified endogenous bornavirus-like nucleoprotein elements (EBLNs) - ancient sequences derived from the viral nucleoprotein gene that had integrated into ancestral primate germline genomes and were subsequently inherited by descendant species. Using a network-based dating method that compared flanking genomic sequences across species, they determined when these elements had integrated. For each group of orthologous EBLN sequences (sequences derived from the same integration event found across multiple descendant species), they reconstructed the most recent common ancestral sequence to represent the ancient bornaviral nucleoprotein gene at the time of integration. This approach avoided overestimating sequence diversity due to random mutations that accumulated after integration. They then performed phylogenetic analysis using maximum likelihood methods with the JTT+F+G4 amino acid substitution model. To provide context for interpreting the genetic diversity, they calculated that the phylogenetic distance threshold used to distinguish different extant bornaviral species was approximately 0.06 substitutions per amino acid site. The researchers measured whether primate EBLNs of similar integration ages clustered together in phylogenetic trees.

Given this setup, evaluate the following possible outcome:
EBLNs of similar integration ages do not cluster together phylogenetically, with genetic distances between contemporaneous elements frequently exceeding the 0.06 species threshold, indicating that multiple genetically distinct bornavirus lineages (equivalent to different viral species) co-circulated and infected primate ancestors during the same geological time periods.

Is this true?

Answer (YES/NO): NO